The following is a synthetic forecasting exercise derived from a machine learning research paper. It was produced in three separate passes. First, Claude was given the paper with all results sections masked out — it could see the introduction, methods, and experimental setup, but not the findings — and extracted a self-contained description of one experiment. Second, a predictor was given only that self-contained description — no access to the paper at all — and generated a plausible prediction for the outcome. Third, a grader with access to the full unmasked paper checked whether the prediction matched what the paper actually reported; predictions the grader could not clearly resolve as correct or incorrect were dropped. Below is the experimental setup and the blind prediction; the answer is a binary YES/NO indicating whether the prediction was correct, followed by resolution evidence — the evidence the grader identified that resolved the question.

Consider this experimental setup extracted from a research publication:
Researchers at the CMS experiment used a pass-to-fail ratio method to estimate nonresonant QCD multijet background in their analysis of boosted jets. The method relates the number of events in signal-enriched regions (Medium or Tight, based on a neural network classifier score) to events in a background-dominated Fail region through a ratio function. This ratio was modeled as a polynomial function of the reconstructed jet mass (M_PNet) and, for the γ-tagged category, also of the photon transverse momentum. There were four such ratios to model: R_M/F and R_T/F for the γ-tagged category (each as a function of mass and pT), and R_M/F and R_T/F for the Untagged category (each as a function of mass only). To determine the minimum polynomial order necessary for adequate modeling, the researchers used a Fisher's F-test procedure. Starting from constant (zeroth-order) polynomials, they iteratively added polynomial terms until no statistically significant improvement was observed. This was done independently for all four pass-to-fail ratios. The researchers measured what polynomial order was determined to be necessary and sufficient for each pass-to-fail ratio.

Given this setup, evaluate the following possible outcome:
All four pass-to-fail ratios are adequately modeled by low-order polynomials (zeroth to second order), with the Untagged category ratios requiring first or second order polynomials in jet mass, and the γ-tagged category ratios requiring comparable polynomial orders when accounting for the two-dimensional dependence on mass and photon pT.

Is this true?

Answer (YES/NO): YES